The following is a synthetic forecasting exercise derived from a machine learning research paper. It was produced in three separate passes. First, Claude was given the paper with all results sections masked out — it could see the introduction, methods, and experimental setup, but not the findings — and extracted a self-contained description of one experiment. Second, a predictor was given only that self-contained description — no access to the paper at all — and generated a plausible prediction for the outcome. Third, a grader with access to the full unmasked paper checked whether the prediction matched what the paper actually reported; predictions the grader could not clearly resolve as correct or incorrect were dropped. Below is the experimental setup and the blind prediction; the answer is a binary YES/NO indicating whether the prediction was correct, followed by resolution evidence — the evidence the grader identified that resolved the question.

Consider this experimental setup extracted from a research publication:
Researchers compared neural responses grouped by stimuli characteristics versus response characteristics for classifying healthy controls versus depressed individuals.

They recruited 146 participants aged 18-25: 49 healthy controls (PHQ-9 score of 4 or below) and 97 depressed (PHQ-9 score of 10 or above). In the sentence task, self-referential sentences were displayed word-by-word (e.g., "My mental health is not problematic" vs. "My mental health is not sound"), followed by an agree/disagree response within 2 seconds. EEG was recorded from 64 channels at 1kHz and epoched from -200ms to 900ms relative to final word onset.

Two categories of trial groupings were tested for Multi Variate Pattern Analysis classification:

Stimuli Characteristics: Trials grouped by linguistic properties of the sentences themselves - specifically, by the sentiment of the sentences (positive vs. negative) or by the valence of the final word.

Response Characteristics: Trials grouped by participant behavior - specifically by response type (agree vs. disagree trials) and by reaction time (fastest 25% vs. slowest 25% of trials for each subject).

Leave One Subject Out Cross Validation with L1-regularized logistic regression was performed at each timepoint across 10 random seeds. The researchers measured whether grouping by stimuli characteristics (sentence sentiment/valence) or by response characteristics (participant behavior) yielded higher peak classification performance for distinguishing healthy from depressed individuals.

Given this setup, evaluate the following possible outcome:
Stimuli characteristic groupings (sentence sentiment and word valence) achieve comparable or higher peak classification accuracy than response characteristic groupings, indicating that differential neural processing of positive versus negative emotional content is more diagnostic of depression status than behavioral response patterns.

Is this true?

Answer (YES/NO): YES